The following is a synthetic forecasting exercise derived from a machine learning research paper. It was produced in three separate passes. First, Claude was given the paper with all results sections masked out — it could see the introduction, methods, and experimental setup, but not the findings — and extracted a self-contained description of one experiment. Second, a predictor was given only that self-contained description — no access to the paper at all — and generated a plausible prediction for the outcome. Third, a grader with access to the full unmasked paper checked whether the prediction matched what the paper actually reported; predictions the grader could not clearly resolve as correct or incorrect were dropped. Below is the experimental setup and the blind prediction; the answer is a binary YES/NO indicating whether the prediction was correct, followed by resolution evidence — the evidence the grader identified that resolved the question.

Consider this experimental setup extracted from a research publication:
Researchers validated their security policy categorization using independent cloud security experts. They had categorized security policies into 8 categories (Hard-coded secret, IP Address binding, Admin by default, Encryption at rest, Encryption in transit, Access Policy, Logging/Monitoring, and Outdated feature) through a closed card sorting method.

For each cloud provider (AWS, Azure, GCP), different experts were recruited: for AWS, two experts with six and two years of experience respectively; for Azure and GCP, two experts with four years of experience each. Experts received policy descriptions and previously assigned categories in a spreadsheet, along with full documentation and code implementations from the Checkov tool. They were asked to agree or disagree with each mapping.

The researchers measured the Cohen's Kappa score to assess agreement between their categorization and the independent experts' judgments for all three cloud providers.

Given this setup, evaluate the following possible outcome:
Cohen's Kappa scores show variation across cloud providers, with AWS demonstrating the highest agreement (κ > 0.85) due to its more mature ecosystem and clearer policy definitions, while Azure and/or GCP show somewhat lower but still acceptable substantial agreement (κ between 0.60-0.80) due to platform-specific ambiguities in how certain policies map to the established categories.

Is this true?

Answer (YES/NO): NO